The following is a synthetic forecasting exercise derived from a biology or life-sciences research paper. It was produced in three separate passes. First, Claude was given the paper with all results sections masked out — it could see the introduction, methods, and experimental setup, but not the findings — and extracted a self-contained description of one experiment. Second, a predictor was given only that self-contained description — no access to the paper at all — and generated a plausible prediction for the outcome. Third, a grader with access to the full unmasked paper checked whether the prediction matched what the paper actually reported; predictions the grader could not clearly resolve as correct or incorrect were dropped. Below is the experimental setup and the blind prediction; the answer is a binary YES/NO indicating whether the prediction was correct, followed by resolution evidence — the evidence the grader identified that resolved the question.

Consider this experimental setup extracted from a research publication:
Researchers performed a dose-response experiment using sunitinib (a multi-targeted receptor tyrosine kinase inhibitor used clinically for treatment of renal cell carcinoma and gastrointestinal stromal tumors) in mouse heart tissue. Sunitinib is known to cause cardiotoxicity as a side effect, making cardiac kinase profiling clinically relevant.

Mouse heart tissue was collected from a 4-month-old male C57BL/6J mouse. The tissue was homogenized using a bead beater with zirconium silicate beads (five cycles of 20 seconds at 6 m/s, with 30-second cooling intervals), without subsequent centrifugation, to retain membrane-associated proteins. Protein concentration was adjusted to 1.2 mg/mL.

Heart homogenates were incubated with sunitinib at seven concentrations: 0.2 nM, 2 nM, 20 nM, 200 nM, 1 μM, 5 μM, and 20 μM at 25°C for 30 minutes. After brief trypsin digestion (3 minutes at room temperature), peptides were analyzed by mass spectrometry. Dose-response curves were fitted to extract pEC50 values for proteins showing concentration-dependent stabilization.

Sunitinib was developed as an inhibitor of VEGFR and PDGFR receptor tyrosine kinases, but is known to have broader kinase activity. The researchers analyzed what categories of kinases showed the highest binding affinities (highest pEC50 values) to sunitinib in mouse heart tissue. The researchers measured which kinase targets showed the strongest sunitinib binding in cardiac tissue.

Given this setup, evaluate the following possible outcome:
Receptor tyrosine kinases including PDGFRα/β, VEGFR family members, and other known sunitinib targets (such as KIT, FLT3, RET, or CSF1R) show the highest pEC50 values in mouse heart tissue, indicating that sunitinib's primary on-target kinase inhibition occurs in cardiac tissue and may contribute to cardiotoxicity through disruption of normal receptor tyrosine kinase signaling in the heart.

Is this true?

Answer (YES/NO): NO